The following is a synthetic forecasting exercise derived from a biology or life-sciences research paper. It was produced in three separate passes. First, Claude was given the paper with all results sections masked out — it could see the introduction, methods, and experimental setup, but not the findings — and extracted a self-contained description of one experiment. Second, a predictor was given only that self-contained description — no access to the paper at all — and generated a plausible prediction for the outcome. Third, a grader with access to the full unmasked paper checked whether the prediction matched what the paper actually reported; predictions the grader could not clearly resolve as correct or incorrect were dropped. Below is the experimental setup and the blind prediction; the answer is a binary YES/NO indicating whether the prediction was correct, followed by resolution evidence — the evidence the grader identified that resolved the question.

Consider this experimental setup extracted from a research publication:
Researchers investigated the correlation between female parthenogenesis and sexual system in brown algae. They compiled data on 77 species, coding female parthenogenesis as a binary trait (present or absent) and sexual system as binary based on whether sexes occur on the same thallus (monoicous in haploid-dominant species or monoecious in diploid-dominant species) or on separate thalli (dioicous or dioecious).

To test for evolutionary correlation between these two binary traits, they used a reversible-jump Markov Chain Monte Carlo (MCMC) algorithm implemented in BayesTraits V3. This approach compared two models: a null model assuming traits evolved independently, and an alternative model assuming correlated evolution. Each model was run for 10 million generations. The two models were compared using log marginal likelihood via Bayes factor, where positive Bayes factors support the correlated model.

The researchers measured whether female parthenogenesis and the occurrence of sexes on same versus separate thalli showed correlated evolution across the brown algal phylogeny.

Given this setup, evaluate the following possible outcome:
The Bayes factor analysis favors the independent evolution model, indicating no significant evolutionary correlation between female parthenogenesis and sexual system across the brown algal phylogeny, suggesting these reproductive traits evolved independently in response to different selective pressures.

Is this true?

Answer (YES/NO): YES